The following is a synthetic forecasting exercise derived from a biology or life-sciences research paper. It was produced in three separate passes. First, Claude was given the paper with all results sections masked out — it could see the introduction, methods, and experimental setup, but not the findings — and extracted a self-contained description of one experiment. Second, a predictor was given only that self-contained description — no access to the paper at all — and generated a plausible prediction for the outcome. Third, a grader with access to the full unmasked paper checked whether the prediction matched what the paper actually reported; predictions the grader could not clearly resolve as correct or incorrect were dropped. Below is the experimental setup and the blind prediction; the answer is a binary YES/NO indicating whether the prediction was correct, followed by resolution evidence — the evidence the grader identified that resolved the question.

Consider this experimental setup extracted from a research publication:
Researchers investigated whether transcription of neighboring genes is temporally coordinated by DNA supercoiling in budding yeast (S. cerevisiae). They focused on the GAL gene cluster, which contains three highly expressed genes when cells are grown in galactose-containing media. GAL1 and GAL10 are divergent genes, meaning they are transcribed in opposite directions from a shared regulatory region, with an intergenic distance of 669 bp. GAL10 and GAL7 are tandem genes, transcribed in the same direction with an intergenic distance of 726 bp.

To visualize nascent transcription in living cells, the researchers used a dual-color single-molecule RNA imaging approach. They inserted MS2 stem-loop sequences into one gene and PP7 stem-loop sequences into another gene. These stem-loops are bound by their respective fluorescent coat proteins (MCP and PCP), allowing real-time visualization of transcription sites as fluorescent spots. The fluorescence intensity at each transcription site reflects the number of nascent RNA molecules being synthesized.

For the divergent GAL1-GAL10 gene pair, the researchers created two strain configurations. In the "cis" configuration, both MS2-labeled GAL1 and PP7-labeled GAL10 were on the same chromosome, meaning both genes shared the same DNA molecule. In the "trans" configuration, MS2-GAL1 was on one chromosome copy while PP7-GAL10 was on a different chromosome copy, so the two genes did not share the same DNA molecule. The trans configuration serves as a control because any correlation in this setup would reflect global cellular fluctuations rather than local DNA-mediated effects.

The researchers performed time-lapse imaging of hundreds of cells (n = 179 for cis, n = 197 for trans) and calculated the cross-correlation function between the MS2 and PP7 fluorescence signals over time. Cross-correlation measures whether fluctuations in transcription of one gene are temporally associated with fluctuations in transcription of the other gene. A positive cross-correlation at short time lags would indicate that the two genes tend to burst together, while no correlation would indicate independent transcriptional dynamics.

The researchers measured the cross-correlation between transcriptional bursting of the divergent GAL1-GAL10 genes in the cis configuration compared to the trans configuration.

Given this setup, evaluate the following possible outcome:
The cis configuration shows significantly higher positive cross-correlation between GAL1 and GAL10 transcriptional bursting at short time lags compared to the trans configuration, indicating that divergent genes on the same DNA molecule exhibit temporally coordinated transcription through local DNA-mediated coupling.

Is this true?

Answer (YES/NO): YES